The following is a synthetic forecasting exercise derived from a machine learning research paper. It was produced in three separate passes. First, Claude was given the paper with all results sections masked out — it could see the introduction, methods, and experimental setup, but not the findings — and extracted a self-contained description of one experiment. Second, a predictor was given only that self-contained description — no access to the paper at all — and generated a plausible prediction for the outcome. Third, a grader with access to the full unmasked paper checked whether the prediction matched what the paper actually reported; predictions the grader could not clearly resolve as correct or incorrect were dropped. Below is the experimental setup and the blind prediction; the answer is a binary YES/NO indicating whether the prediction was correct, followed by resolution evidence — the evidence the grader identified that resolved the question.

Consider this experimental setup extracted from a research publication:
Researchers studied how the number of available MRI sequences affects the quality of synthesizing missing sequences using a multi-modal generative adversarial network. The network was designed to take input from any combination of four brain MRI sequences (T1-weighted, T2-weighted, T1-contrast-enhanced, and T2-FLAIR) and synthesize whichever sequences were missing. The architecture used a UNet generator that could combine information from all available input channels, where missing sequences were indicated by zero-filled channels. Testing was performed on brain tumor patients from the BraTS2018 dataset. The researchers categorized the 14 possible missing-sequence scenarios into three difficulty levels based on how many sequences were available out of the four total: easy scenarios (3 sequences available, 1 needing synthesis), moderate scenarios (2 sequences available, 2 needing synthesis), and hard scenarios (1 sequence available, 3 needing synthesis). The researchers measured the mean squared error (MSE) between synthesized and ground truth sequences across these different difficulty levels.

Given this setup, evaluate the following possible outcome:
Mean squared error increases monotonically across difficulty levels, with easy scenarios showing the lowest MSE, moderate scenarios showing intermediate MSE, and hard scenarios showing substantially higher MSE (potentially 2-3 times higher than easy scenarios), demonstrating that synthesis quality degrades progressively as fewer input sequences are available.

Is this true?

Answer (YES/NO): NO